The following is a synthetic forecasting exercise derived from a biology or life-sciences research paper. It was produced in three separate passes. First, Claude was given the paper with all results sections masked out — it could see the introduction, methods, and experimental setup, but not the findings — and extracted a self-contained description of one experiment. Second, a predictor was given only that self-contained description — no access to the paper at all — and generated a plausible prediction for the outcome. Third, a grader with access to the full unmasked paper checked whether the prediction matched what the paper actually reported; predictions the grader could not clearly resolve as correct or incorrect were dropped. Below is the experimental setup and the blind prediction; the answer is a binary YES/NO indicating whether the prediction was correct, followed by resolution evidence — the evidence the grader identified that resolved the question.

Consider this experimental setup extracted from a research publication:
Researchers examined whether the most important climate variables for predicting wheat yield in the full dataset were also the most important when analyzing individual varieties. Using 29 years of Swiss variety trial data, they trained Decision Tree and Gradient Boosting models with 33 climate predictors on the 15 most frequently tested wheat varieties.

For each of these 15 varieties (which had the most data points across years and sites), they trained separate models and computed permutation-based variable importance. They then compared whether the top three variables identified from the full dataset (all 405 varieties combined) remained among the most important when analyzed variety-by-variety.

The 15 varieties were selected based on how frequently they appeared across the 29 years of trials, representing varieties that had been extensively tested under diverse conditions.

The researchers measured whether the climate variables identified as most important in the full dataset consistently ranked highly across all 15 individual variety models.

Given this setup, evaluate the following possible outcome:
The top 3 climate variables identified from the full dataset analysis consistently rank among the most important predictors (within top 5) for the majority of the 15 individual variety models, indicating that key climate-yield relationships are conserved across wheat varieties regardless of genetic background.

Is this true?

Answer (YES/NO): NO